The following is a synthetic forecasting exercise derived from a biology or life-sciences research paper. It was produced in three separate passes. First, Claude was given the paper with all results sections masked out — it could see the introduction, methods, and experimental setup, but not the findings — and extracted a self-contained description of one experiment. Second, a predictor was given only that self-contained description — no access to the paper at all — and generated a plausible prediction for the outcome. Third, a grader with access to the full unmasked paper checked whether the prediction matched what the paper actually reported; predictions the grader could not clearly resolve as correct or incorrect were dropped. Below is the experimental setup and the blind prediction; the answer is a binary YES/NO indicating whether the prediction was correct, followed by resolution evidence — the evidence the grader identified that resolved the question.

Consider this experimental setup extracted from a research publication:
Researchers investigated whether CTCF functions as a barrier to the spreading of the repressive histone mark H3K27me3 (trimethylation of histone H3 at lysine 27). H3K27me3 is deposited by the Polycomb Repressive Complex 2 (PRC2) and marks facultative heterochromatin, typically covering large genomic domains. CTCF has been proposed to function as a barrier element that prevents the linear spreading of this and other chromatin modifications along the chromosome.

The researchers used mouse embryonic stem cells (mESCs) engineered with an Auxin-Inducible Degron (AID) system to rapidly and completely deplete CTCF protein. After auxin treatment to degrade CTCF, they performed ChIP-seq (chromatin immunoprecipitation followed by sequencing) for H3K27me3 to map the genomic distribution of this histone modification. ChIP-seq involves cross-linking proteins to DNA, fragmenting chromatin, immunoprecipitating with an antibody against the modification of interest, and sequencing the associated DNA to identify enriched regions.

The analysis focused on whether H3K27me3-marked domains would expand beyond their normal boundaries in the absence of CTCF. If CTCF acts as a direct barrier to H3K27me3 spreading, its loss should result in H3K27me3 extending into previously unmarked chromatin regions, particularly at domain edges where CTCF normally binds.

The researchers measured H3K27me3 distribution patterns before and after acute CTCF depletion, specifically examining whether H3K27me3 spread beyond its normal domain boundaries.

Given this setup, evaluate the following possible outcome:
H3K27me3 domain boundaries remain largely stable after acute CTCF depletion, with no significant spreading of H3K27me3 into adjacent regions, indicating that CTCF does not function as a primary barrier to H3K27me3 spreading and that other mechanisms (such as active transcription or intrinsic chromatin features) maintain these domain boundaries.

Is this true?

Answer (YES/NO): YES